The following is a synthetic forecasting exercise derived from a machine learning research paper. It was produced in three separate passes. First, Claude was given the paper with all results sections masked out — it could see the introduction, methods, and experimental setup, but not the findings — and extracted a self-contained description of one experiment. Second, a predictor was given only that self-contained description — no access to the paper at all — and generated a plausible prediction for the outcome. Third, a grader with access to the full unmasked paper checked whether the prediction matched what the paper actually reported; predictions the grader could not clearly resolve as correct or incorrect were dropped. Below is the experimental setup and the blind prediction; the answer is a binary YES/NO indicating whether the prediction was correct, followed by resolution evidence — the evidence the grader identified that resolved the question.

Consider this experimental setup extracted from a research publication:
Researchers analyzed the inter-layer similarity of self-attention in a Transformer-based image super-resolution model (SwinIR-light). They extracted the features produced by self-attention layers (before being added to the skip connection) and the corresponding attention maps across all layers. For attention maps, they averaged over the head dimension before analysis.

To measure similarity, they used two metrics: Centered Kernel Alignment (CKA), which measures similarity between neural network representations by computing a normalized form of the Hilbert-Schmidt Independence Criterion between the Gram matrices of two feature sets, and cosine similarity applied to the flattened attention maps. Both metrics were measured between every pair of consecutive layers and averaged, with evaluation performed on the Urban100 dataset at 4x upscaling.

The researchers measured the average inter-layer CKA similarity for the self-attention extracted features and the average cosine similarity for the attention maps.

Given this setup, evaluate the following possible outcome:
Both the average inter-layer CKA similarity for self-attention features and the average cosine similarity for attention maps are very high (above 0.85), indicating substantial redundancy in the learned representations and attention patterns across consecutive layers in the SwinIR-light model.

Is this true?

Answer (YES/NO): YES